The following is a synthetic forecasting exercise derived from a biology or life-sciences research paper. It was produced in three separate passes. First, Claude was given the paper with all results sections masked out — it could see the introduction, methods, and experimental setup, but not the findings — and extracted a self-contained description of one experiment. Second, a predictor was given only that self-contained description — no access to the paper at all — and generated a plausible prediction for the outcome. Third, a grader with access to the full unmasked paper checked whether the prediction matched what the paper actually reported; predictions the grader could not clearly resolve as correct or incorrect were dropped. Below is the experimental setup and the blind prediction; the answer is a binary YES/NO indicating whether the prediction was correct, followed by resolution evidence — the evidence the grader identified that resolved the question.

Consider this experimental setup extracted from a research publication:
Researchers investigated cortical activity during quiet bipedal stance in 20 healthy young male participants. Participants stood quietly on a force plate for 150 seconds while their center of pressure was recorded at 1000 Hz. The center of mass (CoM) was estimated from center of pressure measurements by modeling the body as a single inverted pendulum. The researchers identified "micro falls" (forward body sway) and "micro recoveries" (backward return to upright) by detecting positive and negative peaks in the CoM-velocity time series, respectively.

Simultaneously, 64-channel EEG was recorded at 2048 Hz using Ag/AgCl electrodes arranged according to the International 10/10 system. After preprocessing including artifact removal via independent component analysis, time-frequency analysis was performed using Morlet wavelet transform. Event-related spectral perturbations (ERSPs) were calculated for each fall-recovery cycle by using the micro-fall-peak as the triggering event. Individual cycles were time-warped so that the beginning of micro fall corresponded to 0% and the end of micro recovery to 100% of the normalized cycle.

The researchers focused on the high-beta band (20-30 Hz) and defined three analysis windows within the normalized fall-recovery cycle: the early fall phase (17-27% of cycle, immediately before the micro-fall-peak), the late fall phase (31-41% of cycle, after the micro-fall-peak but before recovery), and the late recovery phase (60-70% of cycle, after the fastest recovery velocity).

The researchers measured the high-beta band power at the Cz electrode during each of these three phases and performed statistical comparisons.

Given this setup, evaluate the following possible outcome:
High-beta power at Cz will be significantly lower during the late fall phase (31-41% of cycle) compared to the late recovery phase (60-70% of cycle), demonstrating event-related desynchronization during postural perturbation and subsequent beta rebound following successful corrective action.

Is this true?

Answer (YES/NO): YES